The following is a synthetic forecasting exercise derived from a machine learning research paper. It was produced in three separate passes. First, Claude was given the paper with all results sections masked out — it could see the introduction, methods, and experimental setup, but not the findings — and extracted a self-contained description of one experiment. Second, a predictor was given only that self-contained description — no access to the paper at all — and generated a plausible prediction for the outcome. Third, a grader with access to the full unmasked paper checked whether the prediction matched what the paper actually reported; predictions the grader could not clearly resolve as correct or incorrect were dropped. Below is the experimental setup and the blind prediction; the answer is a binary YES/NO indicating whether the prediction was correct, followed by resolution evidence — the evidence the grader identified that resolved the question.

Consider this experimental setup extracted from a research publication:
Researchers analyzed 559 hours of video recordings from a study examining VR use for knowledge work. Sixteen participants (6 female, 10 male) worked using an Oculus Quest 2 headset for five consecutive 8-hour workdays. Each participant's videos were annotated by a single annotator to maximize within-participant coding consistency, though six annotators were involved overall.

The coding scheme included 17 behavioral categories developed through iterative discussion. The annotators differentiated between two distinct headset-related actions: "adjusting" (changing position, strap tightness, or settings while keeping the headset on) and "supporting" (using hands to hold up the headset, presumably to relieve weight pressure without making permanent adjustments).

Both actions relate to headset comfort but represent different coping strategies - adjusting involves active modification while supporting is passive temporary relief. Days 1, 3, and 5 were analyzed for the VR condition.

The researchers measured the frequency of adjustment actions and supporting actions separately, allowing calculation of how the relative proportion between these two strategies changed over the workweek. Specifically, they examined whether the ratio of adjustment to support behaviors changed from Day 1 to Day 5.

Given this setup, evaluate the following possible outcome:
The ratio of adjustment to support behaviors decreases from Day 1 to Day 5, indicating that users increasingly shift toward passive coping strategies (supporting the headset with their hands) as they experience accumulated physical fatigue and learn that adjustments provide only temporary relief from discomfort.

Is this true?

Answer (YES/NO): NO